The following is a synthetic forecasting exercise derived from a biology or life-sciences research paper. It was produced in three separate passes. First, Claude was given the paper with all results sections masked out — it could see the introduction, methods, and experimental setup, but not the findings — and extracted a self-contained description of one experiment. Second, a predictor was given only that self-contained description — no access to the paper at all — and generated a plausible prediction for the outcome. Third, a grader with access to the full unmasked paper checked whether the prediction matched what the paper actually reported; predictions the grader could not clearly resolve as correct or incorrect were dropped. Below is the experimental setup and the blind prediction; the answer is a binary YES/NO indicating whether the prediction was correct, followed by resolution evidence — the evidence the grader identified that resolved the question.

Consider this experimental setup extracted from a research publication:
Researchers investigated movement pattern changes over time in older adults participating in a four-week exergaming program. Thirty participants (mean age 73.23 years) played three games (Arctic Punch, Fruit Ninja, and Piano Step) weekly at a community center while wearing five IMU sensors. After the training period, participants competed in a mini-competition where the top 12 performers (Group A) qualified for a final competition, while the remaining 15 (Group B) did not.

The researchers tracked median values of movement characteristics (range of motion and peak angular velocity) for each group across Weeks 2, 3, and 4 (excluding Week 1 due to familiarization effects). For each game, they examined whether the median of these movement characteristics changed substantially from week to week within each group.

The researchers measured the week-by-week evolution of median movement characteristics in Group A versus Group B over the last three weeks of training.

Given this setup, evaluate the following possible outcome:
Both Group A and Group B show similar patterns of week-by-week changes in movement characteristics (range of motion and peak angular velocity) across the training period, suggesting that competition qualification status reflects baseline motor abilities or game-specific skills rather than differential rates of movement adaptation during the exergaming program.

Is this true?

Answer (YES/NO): NO